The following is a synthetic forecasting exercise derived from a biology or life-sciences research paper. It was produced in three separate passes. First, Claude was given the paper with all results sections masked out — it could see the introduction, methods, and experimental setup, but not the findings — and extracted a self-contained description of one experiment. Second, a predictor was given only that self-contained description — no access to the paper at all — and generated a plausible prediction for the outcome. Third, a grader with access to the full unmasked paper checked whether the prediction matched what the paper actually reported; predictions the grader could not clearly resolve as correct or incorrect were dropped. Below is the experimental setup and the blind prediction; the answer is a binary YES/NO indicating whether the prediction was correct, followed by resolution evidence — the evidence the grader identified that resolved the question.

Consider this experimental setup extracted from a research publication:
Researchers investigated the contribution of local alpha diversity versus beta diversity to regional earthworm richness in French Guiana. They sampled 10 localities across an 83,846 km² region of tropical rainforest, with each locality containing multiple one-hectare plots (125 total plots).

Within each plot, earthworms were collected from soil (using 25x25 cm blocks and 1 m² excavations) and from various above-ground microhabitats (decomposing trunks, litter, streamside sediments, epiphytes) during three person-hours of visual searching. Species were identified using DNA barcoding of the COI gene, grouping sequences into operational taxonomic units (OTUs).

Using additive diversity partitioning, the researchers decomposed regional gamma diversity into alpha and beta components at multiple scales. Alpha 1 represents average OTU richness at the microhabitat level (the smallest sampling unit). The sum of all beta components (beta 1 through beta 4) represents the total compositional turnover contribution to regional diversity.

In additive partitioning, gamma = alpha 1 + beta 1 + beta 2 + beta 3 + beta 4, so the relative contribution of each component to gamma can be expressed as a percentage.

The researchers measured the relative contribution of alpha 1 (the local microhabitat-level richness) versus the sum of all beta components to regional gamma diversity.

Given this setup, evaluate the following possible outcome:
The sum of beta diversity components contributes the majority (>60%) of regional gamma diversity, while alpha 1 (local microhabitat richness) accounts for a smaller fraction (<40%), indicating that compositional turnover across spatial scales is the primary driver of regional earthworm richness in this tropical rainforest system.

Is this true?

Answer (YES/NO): YES